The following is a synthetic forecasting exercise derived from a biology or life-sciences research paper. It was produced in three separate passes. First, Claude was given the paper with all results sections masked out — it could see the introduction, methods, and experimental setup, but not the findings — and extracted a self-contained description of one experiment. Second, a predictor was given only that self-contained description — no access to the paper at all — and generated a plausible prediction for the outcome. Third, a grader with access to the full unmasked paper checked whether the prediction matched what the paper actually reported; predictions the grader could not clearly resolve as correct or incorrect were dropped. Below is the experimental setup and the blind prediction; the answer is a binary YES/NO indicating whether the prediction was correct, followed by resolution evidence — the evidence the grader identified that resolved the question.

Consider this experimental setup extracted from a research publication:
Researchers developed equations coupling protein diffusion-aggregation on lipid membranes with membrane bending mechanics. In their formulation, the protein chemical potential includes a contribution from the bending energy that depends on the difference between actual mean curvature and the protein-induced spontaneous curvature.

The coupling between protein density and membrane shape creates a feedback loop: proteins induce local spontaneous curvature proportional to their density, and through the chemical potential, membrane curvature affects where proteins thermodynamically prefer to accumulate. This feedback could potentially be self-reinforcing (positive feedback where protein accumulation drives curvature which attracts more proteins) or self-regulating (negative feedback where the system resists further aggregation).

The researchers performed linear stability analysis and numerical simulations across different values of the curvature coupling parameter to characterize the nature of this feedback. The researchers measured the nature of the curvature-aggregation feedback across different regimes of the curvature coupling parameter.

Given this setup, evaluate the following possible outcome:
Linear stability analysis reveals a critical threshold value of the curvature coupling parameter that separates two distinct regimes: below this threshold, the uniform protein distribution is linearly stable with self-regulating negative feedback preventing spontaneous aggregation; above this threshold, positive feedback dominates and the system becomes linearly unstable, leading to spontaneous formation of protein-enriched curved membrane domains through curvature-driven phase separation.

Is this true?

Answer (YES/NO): NO